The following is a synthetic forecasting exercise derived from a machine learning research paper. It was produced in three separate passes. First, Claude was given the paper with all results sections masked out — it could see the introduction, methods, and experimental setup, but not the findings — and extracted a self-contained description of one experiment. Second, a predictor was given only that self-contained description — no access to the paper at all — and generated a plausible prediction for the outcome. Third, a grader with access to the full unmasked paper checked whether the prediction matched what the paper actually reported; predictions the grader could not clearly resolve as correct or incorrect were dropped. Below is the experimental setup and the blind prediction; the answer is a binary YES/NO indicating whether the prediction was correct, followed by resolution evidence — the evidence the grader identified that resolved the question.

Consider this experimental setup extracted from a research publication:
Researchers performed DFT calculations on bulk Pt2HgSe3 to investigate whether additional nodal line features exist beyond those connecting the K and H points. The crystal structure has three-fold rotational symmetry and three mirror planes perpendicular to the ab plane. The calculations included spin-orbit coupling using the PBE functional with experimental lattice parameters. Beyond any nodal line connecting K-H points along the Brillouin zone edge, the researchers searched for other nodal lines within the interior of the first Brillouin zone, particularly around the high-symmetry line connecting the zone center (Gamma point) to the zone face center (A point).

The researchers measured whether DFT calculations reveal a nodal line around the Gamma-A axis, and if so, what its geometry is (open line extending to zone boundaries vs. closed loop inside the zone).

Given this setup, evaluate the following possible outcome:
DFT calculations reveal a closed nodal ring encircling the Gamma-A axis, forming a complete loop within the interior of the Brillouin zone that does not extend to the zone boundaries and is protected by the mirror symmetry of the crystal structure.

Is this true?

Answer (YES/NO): YES